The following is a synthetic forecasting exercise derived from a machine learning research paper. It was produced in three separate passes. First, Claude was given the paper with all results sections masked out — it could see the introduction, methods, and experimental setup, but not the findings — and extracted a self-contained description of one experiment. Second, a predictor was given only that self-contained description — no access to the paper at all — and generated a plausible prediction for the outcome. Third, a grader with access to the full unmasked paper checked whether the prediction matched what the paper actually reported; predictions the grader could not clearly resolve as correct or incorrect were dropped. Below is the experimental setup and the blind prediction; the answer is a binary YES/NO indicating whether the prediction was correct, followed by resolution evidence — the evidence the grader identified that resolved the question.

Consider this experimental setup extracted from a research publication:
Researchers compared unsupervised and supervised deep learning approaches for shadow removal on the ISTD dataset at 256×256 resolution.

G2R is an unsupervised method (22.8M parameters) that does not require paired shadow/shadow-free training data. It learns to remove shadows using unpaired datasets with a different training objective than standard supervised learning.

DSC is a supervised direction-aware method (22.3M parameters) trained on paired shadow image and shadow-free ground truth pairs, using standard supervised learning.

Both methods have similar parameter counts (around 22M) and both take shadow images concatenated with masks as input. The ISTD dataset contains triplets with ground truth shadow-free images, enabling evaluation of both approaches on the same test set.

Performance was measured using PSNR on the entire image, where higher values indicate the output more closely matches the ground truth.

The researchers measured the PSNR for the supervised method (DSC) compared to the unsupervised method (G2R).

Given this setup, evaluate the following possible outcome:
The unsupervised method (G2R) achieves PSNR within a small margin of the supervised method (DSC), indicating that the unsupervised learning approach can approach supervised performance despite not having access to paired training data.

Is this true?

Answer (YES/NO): NO